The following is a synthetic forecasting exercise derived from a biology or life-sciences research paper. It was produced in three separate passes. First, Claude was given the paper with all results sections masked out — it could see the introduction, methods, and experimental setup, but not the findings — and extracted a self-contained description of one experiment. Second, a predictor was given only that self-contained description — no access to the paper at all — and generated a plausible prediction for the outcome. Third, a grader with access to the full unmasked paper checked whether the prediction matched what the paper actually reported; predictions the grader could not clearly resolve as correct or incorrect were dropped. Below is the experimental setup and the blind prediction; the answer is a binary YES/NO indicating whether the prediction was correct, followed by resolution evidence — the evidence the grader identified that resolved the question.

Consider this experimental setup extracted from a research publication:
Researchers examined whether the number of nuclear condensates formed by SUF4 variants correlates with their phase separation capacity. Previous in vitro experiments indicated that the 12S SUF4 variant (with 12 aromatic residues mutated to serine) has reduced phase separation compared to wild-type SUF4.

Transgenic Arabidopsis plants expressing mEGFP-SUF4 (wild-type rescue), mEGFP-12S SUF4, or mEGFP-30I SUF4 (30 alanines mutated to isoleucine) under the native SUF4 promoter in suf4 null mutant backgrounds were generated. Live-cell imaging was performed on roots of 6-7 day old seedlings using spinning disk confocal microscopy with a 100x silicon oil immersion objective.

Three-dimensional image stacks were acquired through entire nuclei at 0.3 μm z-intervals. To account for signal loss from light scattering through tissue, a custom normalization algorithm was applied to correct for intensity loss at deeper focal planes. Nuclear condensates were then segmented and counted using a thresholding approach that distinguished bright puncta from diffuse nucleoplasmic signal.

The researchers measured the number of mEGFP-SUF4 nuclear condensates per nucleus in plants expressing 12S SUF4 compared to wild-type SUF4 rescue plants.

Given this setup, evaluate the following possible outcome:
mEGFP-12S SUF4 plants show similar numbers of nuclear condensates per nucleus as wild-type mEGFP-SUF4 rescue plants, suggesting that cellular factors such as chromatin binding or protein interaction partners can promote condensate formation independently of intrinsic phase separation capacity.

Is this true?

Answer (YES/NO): NO